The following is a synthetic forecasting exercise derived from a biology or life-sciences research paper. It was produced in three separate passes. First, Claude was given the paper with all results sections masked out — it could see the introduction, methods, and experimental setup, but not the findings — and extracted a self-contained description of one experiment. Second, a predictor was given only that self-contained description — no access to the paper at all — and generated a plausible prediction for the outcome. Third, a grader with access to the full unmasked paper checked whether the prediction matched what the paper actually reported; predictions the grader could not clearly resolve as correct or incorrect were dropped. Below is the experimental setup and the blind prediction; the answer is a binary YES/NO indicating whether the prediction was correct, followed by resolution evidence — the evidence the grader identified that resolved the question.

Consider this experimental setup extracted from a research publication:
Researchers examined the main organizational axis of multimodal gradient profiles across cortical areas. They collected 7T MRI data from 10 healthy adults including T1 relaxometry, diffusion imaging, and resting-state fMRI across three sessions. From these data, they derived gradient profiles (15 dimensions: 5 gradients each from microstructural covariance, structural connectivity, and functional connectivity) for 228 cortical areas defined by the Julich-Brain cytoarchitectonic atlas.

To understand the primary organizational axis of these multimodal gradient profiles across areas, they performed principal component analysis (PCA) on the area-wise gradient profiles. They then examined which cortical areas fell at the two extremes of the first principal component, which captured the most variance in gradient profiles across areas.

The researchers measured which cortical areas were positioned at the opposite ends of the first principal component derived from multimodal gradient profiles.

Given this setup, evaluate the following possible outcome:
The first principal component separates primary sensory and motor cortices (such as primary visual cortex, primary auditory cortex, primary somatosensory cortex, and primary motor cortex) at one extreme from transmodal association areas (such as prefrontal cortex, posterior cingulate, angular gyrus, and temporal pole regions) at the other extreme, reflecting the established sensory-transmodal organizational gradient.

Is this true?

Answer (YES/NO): YES